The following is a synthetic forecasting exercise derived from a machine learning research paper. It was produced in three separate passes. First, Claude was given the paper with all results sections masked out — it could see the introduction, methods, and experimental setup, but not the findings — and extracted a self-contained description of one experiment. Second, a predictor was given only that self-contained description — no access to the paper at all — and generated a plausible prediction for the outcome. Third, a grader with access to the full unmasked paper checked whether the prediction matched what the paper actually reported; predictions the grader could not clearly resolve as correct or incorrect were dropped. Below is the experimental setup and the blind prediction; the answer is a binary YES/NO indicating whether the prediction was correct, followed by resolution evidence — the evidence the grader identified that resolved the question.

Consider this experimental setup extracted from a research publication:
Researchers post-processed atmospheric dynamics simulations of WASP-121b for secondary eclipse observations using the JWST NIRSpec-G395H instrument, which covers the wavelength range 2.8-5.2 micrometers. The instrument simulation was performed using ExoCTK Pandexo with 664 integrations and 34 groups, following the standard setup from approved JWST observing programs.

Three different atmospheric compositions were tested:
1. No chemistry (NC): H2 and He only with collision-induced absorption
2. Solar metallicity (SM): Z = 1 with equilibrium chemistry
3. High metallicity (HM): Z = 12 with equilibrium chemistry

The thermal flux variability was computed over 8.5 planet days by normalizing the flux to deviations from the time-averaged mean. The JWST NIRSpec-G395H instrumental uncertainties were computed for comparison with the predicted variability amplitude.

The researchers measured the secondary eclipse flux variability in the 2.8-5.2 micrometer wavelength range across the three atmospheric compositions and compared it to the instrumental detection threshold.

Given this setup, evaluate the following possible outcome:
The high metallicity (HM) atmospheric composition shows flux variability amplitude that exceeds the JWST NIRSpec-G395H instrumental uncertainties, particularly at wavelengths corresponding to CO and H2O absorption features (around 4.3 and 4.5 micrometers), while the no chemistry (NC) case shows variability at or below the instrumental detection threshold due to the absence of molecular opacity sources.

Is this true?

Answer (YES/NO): NO